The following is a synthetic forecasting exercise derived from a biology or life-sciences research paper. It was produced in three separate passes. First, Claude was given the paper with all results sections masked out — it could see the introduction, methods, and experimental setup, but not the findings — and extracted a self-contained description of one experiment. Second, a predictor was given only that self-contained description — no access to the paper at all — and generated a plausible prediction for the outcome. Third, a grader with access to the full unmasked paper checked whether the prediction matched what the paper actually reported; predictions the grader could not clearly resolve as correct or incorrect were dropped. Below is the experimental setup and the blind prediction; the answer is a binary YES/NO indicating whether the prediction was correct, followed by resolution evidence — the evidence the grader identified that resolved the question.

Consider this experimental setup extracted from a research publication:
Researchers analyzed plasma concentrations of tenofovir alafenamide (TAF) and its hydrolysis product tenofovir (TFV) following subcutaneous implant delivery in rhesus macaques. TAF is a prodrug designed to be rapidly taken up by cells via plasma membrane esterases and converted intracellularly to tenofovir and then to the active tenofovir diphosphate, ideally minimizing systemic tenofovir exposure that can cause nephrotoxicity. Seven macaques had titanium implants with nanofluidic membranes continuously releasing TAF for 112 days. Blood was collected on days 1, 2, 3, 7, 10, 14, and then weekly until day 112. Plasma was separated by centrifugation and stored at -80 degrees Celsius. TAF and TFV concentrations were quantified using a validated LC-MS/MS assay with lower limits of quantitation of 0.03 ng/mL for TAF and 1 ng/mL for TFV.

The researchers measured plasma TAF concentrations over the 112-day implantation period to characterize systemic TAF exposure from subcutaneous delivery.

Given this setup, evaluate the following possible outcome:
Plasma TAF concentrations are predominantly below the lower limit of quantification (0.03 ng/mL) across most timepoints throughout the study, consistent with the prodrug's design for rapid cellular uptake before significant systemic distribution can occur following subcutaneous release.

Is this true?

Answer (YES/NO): NO